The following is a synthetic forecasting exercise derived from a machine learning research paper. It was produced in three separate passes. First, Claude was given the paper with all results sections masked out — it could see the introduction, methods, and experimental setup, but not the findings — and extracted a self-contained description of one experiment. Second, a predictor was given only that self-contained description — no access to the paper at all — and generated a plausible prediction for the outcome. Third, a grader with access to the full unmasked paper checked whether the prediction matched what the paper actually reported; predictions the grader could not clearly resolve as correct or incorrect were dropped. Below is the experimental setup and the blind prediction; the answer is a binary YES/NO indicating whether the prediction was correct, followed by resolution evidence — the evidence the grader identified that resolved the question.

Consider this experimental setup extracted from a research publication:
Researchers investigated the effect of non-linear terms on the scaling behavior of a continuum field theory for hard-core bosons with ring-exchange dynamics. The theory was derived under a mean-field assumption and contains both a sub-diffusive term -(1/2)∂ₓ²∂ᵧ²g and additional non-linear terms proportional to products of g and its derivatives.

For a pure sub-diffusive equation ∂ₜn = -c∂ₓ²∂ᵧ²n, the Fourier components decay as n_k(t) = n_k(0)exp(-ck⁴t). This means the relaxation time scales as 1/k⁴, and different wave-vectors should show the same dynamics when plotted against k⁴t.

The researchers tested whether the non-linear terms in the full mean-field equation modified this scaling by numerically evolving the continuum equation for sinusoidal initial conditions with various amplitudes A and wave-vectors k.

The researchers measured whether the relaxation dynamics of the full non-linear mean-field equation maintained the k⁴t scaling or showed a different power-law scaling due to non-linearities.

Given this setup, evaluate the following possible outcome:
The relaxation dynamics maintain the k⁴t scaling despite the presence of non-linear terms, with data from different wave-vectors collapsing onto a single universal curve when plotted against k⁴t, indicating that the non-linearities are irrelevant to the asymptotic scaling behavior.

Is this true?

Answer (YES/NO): YES